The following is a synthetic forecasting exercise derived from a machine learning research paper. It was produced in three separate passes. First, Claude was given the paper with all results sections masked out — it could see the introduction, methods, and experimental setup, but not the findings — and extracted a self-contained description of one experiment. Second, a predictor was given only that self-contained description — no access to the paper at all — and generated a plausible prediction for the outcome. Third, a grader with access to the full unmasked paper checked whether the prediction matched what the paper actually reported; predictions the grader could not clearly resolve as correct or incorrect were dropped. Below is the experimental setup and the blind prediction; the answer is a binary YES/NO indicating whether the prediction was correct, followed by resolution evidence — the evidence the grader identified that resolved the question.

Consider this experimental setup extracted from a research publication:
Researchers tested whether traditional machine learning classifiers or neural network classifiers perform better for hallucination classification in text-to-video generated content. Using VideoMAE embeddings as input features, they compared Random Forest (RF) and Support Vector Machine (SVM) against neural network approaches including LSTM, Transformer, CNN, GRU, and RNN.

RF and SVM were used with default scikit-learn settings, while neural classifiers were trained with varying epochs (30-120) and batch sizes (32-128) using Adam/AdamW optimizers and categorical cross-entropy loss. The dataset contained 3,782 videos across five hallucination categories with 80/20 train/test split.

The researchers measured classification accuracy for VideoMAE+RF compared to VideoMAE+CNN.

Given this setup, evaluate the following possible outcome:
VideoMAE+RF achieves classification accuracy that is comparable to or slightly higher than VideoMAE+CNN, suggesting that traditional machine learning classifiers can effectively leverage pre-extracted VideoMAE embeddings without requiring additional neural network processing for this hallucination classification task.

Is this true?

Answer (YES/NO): YES